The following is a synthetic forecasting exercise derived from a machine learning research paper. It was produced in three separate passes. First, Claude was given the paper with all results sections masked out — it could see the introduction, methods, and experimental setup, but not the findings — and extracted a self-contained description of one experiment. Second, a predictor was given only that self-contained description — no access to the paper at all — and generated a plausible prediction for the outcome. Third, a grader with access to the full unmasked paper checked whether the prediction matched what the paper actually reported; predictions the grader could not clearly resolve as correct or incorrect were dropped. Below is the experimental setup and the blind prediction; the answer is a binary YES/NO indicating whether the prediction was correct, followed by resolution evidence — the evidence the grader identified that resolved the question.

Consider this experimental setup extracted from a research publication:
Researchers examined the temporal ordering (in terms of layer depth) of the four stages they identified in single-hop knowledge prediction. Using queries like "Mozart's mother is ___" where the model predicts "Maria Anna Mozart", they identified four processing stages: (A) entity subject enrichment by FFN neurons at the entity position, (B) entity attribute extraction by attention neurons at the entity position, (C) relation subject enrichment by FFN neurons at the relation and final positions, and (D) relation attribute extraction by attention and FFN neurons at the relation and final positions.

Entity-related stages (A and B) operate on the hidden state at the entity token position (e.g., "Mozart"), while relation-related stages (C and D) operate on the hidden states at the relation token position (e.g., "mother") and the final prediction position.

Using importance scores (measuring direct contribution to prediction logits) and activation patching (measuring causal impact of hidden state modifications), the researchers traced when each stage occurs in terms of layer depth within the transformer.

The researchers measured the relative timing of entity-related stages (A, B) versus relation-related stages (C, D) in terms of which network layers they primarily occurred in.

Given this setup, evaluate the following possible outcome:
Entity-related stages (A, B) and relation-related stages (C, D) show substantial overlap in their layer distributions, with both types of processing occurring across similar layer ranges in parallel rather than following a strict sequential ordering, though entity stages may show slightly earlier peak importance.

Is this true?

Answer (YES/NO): NO